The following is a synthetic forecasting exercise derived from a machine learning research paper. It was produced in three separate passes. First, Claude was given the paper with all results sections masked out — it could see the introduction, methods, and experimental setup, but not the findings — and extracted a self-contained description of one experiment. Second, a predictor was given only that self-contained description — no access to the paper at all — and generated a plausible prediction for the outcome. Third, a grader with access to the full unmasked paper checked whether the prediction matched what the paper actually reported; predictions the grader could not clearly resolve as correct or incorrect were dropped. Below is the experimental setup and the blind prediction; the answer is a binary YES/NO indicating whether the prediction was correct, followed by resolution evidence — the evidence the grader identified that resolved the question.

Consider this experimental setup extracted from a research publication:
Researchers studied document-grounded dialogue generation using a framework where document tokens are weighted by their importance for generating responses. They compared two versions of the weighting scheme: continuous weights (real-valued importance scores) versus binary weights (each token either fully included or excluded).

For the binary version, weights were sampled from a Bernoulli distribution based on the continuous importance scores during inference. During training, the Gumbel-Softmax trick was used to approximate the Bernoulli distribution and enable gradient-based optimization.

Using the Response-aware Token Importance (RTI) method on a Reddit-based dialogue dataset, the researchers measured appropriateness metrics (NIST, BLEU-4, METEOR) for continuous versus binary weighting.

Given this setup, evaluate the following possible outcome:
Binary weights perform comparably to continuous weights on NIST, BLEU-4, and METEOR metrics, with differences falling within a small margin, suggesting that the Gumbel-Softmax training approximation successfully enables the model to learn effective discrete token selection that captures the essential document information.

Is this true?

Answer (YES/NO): NO